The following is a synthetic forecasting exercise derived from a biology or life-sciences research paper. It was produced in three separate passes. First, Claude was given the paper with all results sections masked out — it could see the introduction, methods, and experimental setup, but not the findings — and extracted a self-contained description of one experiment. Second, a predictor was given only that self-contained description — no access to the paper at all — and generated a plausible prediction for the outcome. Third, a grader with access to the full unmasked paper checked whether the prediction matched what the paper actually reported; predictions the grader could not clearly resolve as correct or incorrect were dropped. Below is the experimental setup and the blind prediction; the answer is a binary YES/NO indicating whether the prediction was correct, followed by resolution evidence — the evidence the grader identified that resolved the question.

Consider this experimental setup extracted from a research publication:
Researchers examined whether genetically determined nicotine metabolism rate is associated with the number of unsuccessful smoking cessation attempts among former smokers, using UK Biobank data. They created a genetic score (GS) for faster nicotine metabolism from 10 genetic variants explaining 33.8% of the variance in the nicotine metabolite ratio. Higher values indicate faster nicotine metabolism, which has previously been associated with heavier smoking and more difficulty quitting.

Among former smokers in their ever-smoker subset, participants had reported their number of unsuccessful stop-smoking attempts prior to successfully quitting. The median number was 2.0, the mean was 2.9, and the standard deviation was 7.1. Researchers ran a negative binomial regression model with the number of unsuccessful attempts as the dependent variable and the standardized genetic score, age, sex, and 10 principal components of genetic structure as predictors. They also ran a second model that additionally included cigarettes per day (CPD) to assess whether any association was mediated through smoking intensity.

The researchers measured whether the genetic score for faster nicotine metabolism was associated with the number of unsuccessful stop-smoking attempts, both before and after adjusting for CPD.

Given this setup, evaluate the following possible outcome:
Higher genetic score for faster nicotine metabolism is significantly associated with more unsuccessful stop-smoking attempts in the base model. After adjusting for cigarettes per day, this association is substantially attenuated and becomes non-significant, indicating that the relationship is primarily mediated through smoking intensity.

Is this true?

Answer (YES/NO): YES